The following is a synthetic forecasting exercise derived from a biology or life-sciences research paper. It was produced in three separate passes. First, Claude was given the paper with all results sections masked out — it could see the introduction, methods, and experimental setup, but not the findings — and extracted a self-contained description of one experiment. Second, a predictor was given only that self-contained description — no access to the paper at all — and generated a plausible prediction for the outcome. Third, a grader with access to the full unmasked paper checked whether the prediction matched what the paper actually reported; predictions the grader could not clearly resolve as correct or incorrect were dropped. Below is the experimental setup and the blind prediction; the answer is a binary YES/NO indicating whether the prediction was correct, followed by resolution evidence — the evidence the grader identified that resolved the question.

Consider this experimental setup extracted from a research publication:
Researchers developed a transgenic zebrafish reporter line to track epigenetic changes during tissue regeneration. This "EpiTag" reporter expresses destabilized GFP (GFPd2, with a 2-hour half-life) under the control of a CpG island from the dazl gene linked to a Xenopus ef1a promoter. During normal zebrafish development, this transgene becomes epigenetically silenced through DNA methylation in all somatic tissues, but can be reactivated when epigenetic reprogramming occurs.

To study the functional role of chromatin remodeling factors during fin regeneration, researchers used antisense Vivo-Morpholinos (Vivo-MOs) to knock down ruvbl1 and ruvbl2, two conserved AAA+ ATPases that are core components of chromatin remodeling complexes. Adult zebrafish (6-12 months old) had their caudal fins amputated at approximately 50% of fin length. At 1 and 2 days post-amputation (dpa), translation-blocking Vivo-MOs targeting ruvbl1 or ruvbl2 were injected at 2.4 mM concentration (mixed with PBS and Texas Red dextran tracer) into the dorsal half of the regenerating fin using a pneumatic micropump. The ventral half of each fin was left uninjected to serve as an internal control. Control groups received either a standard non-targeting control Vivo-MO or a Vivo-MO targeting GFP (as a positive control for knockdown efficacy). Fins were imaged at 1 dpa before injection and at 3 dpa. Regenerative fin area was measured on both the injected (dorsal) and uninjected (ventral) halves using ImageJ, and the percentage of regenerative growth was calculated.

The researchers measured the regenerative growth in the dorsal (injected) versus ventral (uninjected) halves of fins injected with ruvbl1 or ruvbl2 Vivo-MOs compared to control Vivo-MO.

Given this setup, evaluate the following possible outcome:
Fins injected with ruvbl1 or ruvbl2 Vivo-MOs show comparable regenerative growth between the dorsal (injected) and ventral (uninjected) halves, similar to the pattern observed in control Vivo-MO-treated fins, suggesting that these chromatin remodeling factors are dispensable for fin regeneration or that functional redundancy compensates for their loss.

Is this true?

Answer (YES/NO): NO